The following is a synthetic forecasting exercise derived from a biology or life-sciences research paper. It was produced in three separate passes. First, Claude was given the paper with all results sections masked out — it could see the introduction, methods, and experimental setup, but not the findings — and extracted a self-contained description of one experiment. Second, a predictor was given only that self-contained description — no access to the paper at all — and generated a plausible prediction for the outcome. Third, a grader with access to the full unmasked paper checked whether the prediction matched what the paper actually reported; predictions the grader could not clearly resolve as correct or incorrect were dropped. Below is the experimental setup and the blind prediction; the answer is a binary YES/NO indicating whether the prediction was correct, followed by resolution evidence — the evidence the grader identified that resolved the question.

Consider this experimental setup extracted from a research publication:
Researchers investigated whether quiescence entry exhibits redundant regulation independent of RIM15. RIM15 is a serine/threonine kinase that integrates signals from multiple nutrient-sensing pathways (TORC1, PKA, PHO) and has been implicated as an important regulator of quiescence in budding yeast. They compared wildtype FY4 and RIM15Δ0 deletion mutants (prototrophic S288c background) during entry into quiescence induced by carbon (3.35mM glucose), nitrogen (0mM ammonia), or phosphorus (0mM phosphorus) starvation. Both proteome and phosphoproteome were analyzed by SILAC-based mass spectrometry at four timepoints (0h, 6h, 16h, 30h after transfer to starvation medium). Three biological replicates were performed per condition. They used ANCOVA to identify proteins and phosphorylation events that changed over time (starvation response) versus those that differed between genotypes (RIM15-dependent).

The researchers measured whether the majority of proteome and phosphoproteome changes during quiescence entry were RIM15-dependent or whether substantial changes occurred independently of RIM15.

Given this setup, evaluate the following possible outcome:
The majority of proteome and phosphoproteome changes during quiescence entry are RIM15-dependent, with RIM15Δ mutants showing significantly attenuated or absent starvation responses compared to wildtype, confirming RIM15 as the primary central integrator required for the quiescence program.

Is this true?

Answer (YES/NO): NO